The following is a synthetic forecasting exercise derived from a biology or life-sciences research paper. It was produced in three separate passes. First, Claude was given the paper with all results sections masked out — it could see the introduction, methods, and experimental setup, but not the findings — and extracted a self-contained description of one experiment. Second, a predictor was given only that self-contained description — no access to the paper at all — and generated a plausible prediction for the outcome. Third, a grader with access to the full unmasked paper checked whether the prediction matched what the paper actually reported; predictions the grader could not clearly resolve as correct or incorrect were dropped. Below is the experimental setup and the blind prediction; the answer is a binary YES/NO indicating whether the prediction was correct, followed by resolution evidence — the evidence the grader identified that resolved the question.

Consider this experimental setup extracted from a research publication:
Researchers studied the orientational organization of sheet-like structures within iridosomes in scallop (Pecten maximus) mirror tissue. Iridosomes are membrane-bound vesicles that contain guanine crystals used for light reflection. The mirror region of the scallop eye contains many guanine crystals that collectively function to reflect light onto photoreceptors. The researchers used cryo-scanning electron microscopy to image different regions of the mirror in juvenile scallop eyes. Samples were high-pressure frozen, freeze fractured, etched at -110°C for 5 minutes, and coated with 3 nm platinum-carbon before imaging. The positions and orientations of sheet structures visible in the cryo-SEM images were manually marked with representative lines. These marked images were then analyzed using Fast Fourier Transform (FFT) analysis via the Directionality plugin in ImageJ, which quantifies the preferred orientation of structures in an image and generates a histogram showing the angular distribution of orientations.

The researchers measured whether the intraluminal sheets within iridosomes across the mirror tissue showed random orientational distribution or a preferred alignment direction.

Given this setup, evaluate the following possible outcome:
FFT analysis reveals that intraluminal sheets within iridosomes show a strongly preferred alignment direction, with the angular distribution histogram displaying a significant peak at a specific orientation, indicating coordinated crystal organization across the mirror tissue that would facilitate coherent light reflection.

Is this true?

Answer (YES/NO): YES